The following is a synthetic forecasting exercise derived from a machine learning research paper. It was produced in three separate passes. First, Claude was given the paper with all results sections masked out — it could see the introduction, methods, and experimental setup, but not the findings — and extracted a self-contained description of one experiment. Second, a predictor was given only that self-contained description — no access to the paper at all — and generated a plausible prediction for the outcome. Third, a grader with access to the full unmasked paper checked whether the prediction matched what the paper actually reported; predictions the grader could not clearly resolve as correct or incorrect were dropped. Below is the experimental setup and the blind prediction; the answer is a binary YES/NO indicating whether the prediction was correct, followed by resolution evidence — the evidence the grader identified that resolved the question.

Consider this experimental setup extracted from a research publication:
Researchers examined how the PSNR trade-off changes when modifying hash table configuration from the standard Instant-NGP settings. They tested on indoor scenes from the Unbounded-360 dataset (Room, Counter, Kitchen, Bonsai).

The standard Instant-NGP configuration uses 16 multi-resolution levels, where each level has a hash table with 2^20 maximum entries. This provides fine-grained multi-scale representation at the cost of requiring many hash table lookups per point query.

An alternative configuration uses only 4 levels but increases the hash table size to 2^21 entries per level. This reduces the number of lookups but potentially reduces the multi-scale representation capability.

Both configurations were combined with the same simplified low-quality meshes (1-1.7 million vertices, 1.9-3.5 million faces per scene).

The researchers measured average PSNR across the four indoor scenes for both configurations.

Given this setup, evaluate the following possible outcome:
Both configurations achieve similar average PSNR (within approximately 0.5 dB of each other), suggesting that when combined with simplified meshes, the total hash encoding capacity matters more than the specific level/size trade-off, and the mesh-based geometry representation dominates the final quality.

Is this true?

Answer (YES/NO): NO